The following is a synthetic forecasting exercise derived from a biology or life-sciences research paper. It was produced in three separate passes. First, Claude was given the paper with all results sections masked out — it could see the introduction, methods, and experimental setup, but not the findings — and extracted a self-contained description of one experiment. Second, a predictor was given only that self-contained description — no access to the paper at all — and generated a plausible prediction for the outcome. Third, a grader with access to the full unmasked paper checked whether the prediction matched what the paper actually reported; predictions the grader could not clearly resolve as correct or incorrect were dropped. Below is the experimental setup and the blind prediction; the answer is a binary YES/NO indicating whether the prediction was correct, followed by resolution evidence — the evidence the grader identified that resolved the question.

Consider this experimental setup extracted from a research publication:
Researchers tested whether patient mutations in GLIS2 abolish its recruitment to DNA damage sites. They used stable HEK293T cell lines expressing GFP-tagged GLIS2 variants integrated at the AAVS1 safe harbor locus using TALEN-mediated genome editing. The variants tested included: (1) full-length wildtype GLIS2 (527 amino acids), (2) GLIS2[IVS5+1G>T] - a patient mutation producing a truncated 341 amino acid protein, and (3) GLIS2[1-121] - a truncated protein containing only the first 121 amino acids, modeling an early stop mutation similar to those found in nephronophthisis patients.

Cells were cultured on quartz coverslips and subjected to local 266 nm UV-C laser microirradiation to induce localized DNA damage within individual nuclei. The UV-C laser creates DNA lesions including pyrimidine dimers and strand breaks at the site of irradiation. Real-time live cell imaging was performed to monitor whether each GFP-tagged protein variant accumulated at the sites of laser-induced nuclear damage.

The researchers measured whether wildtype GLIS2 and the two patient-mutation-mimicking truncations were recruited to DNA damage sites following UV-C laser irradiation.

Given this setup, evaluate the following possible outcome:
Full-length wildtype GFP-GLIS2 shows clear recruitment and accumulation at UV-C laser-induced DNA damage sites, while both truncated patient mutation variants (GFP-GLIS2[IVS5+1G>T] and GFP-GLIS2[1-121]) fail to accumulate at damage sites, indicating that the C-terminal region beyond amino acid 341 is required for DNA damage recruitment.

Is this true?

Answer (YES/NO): NO